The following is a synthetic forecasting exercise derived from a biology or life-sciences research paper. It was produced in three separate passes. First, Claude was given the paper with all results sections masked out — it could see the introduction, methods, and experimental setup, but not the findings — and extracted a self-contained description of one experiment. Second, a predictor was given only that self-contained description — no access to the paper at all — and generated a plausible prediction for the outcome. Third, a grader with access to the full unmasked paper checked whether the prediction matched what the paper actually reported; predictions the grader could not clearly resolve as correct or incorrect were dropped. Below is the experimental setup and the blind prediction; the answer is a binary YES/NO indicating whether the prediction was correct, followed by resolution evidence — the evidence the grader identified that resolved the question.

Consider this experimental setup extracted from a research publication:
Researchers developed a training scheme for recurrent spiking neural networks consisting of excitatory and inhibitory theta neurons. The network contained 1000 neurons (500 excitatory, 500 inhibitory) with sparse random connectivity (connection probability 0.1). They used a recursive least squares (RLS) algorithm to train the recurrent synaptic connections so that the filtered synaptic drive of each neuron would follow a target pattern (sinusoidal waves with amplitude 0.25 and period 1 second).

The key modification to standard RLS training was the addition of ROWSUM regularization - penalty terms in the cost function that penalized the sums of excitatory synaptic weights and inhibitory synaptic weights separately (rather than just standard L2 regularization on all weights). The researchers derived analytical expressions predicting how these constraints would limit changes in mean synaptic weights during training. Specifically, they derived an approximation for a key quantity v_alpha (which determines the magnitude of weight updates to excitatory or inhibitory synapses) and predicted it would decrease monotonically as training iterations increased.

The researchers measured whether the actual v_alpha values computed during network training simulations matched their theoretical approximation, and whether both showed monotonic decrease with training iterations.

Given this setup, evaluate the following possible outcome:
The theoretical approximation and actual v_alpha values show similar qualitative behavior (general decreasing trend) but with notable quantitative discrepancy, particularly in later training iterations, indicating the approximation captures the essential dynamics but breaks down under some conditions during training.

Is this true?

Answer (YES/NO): NO